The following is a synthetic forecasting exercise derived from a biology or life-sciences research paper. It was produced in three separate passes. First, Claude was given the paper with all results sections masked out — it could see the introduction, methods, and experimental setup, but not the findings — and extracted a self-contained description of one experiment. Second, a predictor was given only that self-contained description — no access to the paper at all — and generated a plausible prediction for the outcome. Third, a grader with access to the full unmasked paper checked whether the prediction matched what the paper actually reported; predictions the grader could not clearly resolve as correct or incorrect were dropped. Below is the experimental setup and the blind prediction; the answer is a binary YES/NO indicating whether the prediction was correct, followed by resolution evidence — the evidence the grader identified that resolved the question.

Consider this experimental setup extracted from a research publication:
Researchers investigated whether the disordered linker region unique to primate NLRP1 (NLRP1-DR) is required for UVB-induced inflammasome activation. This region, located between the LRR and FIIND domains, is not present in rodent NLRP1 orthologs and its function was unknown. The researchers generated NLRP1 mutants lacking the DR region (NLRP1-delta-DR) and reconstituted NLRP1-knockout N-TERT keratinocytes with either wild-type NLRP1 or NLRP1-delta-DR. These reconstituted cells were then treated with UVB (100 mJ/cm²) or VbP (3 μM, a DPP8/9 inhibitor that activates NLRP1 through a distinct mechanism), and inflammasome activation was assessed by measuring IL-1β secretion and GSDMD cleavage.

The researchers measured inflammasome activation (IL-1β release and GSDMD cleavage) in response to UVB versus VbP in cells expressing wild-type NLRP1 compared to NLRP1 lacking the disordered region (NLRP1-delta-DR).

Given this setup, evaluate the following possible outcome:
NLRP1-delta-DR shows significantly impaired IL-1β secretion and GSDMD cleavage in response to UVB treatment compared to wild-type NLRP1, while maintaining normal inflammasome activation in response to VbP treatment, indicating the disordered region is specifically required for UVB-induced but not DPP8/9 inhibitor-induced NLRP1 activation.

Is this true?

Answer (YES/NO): YES